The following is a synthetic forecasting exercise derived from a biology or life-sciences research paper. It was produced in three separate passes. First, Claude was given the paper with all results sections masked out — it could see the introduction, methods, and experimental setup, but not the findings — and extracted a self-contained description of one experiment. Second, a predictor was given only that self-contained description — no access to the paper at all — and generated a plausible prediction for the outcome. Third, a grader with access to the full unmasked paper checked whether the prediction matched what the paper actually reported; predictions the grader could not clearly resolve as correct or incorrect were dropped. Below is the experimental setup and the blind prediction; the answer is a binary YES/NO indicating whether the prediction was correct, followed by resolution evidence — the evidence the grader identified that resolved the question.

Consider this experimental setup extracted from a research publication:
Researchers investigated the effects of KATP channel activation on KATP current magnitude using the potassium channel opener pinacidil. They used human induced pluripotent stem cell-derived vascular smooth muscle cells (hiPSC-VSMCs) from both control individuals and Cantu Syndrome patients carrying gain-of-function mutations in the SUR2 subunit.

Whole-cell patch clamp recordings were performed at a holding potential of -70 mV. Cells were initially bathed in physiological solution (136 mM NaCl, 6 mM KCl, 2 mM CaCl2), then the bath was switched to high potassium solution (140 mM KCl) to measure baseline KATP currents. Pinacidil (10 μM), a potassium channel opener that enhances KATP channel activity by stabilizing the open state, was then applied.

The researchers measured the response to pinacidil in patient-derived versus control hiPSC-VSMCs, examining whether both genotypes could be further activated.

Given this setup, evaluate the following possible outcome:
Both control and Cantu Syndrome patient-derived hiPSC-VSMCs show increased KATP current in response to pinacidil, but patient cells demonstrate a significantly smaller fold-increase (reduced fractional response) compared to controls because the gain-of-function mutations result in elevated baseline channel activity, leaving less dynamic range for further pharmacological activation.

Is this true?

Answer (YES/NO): NO